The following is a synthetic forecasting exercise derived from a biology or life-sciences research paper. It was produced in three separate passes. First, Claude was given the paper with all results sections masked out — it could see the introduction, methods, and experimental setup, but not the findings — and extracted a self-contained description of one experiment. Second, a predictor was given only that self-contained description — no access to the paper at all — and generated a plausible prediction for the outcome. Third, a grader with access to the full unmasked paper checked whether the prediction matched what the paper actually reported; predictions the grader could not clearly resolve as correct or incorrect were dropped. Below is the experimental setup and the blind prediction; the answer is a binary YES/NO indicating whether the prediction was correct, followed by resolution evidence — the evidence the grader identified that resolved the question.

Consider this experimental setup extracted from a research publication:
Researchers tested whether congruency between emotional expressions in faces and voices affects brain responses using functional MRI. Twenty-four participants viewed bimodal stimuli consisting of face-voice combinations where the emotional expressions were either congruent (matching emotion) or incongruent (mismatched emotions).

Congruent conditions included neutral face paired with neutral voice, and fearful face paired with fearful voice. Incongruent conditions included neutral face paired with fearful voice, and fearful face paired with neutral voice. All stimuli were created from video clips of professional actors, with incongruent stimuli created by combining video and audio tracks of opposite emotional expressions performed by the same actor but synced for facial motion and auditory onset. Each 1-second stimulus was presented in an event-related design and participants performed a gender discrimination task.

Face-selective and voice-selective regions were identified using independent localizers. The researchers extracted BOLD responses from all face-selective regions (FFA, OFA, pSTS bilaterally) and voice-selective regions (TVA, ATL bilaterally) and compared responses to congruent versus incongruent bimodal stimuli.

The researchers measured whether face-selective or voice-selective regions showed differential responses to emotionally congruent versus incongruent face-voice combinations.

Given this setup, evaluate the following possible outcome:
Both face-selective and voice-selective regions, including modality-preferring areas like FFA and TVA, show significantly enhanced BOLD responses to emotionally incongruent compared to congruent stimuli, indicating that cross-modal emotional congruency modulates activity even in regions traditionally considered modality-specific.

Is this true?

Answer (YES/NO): NO